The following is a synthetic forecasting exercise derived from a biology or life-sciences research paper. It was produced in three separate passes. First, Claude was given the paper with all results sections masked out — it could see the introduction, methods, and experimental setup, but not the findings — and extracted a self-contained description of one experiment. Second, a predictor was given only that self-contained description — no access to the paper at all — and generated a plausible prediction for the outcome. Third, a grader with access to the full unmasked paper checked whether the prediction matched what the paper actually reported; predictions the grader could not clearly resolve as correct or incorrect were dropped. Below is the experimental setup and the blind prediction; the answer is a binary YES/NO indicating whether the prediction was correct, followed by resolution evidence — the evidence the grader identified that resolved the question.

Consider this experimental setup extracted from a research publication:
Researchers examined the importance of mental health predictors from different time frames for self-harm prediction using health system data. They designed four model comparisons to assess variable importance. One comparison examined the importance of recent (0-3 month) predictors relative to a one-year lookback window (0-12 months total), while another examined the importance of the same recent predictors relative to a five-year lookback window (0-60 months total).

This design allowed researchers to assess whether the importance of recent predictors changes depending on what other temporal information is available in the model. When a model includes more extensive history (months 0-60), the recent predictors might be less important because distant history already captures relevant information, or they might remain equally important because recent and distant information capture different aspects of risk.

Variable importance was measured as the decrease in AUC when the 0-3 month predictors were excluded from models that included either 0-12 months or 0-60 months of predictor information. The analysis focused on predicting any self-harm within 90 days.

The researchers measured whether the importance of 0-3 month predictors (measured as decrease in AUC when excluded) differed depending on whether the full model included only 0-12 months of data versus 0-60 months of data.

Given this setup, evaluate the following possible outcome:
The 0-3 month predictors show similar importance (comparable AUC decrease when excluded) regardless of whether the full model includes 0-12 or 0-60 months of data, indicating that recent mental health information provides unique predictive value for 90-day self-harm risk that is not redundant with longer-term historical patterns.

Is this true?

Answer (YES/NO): YES